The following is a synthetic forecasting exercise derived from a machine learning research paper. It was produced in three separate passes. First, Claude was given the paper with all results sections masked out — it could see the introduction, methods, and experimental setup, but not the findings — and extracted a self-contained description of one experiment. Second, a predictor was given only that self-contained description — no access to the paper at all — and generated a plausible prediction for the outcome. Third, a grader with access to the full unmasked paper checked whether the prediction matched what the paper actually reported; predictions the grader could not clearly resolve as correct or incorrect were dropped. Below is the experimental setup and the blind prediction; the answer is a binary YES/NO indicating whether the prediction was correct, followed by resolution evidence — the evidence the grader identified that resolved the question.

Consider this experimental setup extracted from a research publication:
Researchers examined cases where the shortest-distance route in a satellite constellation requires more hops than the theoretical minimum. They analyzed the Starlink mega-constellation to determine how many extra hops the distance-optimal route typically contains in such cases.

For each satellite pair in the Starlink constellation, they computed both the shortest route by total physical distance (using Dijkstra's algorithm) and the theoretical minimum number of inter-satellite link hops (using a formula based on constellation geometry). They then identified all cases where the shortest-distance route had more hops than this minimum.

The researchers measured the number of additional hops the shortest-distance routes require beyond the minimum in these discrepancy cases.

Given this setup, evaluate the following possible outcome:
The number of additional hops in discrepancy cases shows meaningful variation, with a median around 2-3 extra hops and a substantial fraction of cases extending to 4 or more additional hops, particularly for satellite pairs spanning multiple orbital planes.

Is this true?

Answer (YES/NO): NO